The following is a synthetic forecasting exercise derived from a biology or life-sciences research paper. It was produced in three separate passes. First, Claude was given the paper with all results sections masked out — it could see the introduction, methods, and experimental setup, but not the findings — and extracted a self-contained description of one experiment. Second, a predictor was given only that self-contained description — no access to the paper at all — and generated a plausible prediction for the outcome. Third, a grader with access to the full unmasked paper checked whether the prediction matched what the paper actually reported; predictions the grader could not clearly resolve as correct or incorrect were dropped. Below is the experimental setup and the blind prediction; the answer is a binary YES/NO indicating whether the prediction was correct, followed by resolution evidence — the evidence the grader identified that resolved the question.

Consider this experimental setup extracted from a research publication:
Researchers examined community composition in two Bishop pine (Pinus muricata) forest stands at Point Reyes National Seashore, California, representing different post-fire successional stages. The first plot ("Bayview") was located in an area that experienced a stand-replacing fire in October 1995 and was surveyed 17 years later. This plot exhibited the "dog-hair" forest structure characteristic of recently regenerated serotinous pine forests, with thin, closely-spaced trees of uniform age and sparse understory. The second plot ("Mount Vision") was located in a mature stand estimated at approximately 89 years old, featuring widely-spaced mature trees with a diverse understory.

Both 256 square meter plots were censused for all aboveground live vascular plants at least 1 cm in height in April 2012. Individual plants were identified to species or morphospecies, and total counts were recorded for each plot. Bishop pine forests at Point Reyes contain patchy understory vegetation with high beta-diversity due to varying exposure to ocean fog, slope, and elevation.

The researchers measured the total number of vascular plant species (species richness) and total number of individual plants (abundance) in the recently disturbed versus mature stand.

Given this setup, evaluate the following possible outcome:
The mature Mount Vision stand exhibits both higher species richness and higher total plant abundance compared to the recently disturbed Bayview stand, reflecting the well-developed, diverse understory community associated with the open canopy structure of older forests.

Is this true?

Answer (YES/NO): YES